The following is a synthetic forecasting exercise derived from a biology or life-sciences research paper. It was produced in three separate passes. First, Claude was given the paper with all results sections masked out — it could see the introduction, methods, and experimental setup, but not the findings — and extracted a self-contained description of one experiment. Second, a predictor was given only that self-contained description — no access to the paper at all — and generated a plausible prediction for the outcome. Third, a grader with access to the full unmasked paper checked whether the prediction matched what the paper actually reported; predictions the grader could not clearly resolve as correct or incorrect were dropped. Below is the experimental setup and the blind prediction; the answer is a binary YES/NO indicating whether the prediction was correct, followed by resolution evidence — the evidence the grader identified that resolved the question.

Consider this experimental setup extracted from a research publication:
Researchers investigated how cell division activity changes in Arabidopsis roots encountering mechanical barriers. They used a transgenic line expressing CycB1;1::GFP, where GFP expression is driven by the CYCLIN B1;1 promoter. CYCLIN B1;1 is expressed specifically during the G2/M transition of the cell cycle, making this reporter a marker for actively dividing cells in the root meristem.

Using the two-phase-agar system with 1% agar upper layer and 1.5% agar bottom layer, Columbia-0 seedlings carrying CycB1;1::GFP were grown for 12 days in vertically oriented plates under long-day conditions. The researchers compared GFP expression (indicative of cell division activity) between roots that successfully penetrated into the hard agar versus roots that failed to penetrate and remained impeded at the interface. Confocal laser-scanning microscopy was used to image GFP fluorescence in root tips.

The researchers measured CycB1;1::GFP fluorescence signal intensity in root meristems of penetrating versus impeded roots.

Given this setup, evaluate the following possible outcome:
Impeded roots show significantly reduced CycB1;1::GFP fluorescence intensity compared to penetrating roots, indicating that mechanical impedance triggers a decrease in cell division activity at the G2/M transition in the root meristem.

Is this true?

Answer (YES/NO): NO